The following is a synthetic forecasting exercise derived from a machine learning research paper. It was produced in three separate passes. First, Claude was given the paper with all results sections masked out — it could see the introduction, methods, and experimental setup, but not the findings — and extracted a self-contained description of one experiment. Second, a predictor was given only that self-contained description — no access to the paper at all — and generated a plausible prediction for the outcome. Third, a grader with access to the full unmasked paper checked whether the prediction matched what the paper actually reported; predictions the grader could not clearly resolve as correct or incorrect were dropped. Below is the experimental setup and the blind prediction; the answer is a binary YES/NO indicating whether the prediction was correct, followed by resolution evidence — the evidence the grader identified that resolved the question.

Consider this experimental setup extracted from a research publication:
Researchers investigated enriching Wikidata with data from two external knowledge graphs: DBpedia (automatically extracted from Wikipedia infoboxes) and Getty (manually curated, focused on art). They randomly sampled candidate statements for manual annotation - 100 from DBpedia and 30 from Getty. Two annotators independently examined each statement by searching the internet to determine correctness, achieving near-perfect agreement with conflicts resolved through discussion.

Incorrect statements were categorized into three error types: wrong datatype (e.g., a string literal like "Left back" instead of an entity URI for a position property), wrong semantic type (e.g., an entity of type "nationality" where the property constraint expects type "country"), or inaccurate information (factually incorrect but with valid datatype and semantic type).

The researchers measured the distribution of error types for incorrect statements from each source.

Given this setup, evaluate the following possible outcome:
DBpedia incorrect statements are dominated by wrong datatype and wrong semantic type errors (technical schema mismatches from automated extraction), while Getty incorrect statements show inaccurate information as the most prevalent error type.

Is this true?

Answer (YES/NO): NO